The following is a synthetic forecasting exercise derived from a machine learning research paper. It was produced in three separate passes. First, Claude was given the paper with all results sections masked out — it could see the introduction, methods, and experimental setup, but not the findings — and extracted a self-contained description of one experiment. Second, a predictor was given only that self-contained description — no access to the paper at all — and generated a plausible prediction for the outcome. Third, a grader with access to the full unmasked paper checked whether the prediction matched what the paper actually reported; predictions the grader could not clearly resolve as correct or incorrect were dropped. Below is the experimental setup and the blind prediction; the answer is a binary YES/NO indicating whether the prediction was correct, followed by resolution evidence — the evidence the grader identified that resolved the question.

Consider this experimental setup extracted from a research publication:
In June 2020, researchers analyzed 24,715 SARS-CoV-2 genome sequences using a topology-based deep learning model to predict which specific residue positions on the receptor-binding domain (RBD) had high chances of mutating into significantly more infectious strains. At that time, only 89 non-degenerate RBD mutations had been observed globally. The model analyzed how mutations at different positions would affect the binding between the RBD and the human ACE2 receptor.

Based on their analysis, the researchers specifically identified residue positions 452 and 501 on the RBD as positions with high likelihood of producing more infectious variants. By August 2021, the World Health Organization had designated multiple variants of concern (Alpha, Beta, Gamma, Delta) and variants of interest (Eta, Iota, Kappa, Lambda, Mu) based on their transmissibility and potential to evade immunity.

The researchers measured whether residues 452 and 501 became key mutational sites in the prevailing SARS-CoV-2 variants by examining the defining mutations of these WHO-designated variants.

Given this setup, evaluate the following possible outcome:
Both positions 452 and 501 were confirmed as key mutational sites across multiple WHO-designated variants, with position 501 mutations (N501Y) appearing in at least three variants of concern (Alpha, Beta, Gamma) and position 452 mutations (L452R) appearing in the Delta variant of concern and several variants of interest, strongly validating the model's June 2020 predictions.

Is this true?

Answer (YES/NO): YES